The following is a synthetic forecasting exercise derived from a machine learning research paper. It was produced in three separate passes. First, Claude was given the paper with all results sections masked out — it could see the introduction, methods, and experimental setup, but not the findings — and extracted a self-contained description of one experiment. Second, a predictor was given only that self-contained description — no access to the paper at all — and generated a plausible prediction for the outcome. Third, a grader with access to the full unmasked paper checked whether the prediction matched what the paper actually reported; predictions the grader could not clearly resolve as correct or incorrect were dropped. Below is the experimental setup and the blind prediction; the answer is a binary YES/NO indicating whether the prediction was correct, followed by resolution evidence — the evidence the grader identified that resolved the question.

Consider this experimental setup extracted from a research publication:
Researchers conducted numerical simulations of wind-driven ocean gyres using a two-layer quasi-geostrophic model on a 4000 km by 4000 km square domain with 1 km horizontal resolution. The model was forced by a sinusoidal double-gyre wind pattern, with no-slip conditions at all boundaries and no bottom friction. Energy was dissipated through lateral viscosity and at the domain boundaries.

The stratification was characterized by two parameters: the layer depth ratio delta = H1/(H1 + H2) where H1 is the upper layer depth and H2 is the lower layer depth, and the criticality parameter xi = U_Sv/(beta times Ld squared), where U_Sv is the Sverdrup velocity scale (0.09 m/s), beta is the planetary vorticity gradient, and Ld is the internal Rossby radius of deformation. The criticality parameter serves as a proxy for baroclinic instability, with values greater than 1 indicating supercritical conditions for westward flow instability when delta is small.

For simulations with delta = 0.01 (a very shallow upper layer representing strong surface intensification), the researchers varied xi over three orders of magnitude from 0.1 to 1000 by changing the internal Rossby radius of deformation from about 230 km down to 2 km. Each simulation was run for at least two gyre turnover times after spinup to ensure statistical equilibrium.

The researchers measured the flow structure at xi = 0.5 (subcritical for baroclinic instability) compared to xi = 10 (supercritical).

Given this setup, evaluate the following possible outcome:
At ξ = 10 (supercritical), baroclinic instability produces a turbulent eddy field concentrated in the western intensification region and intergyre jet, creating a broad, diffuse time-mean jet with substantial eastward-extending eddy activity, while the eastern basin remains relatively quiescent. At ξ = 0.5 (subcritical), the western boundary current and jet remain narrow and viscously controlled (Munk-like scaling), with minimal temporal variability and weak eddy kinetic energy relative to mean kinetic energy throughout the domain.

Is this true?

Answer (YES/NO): NO